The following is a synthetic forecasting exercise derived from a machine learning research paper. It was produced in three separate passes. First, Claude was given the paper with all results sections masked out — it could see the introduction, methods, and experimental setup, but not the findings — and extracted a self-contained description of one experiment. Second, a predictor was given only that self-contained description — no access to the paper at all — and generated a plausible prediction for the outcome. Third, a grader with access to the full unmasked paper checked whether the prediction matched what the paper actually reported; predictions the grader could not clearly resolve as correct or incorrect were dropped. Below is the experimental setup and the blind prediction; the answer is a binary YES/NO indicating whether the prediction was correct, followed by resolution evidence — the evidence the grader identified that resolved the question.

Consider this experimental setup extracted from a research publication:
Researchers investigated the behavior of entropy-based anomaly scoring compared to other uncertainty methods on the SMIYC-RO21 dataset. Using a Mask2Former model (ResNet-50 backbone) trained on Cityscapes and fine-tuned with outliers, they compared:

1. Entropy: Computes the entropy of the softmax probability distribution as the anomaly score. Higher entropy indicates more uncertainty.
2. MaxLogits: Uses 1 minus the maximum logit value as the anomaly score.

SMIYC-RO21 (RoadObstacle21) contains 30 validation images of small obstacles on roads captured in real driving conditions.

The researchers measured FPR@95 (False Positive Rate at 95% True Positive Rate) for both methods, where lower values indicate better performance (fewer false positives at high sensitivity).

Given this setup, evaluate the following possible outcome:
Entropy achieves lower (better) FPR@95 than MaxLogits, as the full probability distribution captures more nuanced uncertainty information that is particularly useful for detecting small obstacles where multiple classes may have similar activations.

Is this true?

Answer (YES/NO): NO